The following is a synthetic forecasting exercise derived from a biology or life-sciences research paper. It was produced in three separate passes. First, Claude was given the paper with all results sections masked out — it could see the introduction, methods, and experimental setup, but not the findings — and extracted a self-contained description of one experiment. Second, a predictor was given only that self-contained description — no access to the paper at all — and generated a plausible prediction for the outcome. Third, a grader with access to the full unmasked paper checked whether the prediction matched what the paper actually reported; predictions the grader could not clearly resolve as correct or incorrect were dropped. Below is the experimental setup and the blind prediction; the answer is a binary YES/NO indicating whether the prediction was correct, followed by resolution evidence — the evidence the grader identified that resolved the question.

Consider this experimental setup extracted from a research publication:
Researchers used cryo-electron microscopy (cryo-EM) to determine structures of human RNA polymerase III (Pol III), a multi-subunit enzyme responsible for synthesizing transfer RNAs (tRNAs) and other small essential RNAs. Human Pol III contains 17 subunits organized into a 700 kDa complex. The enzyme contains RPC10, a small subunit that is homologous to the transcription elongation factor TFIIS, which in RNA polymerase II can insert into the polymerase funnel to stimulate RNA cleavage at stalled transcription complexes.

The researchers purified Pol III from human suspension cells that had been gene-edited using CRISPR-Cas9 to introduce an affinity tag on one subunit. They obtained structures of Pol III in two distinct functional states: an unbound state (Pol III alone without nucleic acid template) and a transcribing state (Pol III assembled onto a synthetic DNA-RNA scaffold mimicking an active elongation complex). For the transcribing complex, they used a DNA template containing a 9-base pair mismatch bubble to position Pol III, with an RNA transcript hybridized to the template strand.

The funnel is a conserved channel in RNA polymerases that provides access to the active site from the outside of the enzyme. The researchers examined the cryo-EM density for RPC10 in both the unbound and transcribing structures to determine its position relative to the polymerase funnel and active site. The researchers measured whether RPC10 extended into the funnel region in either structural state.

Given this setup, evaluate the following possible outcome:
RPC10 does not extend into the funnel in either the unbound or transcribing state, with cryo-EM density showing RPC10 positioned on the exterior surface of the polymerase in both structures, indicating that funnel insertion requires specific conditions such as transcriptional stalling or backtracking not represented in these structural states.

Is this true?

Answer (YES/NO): NO